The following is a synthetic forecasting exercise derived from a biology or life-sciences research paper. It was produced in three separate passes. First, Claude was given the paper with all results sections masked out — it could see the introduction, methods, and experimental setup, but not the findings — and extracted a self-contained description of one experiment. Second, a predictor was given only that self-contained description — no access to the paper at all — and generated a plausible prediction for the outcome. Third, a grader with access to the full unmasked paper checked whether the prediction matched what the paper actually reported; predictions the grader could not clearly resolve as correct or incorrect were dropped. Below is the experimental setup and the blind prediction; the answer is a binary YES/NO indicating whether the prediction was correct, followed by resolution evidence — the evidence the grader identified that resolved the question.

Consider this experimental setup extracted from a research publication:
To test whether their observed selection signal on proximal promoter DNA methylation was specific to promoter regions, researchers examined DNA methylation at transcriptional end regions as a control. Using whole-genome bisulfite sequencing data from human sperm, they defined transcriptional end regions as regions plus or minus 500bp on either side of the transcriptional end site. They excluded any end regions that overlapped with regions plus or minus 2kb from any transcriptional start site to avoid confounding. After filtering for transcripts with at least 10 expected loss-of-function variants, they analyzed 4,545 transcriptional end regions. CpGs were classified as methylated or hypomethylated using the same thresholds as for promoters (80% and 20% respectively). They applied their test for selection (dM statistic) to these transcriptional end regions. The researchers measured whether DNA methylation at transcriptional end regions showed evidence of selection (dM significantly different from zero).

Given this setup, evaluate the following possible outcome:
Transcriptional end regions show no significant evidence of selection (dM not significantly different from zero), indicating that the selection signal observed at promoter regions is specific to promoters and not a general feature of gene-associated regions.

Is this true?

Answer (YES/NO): YES